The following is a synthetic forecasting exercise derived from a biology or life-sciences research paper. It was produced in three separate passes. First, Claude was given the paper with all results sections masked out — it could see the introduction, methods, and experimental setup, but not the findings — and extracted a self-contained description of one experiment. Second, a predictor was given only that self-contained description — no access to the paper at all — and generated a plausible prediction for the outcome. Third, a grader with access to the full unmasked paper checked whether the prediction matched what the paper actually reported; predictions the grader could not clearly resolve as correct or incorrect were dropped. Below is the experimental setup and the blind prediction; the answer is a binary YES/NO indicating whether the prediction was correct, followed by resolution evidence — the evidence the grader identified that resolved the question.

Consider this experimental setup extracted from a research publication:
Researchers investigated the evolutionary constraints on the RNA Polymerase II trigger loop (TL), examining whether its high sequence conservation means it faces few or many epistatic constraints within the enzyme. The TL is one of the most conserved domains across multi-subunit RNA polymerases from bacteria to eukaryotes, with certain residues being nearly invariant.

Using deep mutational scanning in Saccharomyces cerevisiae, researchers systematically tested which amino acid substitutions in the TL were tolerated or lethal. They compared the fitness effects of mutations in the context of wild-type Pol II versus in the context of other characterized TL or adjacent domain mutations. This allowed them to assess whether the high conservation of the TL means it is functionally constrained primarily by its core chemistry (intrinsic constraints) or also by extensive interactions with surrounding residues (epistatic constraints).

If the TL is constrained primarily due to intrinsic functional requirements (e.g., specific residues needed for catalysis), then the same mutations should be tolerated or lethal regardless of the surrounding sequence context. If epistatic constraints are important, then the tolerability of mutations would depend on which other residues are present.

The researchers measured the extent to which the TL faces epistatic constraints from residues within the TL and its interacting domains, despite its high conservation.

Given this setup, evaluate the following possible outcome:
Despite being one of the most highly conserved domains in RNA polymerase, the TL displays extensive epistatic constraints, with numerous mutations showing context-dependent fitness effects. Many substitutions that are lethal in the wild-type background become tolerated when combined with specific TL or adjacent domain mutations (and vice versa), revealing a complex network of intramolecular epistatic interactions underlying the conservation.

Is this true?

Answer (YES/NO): YES